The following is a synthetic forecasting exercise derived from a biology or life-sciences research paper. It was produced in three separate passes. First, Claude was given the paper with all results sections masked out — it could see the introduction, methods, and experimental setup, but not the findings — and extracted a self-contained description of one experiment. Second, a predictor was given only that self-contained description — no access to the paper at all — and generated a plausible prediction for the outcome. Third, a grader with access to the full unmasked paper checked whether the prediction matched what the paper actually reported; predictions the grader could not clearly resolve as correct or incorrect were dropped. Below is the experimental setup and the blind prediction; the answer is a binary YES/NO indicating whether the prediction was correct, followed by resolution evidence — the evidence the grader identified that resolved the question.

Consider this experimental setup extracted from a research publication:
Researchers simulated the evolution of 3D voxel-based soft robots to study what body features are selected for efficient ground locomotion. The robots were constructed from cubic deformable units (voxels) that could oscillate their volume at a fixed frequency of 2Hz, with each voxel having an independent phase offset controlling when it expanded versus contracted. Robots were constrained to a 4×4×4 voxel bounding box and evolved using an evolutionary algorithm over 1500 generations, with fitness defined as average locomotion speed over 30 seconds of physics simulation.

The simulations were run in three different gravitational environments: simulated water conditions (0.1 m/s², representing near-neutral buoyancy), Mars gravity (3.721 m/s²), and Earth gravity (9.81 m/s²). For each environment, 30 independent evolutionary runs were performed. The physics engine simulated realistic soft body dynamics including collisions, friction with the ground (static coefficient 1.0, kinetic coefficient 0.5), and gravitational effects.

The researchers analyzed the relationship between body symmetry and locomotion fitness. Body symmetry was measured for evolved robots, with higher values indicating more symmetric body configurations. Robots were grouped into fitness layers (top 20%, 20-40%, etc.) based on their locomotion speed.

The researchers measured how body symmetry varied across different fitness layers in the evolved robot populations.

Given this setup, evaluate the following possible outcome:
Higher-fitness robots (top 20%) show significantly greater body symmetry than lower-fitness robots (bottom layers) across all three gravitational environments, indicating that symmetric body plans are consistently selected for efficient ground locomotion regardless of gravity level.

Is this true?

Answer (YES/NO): YES